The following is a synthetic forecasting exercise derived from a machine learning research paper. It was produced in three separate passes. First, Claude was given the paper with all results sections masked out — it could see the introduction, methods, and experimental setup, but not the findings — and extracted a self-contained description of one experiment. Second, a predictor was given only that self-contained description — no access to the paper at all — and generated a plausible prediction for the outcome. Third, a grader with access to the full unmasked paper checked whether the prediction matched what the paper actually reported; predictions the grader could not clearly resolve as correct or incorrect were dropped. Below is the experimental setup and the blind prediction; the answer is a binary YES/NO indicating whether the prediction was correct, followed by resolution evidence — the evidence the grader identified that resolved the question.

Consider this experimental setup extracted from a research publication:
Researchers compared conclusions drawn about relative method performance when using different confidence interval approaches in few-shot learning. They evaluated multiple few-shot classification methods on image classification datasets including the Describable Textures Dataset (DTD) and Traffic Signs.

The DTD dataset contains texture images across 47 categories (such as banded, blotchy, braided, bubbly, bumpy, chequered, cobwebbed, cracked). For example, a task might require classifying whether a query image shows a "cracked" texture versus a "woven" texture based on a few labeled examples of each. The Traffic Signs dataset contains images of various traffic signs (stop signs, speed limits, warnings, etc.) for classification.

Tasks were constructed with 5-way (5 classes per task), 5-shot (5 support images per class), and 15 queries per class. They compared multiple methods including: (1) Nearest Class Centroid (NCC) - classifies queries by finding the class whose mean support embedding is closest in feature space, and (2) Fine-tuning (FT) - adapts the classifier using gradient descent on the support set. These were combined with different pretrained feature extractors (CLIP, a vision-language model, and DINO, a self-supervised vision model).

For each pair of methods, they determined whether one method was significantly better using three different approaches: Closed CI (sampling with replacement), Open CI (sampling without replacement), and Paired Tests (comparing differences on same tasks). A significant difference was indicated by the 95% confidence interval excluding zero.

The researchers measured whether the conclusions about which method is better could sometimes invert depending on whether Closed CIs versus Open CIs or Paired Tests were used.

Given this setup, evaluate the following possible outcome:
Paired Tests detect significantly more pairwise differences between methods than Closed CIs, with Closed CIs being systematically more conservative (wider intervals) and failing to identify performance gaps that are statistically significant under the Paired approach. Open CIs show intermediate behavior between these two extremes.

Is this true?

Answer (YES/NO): NO